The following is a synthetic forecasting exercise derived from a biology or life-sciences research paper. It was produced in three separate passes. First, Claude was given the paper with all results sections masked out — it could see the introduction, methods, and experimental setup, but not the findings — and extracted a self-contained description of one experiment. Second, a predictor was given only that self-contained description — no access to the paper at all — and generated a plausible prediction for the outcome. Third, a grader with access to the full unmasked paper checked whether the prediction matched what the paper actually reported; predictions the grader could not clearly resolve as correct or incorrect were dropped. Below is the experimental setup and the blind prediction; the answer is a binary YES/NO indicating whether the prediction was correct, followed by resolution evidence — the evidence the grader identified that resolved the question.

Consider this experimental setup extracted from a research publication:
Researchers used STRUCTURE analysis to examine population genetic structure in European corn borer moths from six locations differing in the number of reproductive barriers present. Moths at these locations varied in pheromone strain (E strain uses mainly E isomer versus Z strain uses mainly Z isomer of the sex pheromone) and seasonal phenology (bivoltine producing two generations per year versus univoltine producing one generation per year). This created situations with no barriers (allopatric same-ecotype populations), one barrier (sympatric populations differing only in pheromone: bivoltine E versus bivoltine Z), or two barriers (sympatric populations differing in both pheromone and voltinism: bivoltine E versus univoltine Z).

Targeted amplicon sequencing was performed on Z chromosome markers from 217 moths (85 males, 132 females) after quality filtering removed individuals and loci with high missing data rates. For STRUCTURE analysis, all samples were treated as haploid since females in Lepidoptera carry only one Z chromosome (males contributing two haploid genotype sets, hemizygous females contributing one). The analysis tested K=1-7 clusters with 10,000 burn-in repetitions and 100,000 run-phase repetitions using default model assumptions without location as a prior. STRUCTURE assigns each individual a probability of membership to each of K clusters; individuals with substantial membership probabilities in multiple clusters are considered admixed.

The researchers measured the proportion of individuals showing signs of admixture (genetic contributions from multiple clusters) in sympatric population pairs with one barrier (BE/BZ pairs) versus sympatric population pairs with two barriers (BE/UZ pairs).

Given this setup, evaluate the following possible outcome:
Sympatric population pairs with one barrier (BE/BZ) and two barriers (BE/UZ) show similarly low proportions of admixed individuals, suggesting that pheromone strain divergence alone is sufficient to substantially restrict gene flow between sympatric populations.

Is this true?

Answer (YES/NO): NO